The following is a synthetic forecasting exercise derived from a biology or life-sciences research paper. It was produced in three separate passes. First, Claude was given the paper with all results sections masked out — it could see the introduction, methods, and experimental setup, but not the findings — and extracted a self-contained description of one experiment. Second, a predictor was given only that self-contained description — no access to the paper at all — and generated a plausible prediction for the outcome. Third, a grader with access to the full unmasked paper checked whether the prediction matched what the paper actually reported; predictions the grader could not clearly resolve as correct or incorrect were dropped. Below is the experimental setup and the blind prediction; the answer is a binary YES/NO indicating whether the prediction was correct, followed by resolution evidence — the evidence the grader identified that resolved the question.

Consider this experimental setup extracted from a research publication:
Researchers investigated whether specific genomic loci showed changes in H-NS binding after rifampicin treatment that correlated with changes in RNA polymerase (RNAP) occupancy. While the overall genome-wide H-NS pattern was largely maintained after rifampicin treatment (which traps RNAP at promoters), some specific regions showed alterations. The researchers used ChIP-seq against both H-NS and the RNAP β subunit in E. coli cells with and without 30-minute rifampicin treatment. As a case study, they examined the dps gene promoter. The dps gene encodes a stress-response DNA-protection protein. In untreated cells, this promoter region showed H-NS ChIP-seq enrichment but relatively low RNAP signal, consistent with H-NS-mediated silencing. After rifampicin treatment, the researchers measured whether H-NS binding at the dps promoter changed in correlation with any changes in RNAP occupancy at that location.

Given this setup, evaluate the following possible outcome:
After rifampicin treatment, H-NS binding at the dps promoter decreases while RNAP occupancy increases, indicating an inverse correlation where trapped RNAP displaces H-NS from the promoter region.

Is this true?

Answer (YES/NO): YES